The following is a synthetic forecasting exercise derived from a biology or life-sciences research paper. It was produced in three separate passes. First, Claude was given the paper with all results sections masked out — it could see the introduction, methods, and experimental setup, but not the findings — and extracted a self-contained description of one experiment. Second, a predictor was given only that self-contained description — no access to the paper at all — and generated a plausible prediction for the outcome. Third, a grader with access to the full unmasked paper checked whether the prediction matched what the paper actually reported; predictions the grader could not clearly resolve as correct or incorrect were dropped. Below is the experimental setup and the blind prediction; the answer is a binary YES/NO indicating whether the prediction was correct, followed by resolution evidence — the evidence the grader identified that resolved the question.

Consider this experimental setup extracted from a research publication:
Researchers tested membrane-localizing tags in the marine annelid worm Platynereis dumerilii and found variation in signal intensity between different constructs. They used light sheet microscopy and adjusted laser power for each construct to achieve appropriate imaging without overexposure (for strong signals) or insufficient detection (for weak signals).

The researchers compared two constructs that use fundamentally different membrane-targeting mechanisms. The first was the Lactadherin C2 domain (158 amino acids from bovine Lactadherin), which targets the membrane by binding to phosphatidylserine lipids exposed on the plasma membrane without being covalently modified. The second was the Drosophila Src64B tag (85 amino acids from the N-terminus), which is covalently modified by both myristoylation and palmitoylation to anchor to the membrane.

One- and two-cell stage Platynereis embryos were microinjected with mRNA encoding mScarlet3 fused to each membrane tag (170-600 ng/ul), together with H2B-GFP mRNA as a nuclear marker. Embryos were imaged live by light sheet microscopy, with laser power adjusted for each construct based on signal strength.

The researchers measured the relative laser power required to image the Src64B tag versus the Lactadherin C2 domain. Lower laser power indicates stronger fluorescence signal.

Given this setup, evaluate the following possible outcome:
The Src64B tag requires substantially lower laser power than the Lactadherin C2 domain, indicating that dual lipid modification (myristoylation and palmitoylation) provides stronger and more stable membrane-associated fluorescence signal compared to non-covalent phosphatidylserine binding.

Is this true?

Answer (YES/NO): NO